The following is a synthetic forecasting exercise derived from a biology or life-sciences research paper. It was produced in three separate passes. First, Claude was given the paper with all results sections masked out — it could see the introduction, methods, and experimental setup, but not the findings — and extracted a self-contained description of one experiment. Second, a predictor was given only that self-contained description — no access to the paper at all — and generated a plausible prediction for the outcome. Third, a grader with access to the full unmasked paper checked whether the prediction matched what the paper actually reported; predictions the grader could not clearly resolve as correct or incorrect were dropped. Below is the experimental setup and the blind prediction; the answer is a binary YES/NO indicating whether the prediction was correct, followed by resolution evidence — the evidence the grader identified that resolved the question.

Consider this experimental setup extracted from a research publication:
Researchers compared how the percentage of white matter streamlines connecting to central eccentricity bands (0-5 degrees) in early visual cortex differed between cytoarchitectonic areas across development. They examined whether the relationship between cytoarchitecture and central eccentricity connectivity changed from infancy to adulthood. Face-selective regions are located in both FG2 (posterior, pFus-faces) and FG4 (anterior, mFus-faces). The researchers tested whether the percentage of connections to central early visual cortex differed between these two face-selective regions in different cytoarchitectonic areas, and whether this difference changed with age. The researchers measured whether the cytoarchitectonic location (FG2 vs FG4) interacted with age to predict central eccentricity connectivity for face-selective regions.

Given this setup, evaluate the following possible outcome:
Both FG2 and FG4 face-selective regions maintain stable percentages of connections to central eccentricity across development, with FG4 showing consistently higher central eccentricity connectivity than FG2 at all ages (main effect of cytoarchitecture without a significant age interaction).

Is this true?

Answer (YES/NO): NO